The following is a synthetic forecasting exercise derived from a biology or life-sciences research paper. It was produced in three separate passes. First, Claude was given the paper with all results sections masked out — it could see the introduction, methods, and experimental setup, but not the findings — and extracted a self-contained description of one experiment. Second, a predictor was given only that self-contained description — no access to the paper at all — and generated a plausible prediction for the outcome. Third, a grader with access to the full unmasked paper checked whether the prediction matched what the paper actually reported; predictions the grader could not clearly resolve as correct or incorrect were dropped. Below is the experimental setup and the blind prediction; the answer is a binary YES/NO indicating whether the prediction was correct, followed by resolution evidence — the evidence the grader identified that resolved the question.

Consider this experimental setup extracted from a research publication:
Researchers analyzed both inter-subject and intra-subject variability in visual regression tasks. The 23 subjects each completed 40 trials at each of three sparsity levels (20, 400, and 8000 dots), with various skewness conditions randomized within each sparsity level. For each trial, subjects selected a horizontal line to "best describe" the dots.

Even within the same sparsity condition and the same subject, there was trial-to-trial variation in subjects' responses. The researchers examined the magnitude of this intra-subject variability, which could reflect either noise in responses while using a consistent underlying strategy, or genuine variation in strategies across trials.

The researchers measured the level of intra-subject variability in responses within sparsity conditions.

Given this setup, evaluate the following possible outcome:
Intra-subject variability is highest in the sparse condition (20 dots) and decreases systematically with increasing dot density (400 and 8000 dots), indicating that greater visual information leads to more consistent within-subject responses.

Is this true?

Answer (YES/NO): NO